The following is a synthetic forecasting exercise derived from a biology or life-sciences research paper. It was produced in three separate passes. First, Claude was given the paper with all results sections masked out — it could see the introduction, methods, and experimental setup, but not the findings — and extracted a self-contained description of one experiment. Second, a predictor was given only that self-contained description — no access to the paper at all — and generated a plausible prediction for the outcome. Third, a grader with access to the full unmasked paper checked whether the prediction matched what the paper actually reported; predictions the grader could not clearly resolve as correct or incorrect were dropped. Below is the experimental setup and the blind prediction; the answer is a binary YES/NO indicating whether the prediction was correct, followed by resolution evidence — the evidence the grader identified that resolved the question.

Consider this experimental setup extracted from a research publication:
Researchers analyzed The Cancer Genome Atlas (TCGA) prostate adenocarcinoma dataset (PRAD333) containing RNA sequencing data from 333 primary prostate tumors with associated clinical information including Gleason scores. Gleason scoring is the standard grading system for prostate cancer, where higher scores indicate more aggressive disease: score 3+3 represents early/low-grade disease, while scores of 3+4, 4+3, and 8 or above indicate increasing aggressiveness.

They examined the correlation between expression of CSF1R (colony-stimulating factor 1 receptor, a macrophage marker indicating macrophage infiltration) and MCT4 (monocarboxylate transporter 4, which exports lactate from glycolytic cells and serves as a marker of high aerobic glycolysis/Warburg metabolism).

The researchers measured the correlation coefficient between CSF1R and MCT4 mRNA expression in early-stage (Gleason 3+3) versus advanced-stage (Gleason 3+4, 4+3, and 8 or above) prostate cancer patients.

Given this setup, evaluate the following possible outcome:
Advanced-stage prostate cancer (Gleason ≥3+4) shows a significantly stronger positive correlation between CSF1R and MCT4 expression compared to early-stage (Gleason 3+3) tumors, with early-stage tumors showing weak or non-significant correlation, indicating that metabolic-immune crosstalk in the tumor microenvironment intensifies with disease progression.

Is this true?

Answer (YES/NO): NO